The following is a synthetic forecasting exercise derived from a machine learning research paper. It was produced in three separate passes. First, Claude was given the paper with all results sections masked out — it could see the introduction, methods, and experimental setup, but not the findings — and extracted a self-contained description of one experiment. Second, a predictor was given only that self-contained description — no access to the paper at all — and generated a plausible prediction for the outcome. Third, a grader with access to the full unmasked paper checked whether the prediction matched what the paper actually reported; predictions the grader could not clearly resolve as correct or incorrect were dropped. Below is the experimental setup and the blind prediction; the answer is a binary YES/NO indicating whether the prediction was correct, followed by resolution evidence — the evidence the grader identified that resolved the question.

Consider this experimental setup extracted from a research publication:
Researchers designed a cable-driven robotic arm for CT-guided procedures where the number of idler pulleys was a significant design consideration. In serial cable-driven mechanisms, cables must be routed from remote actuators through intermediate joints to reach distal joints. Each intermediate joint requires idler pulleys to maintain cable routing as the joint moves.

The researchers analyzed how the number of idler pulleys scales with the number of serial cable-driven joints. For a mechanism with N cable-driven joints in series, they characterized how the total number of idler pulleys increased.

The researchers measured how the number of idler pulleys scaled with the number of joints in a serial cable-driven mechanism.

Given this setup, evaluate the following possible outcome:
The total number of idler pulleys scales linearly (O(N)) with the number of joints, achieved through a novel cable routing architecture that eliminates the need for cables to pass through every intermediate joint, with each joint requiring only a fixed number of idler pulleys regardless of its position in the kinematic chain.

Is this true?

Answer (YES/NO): NO